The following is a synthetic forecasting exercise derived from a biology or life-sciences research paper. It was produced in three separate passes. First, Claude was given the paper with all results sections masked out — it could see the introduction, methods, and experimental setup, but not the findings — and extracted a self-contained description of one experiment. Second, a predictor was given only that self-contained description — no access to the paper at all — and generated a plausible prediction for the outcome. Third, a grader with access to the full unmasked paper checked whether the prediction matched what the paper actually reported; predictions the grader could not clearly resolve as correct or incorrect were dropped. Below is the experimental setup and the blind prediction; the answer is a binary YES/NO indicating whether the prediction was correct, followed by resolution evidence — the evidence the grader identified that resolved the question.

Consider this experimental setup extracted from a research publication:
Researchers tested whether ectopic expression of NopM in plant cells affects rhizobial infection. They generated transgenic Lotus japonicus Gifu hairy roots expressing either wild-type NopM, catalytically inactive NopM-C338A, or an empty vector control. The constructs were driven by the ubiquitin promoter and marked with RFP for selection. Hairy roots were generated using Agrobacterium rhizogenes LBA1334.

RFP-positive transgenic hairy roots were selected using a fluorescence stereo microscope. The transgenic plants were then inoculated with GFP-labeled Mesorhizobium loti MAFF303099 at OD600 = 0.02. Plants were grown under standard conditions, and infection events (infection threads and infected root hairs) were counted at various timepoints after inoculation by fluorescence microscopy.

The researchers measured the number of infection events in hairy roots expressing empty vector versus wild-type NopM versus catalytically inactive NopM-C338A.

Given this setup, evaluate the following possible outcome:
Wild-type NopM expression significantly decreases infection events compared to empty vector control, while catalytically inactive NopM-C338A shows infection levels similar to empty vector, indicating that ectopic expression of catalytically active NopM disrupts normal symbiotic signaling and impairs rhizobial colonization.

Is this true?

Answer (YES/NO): NO